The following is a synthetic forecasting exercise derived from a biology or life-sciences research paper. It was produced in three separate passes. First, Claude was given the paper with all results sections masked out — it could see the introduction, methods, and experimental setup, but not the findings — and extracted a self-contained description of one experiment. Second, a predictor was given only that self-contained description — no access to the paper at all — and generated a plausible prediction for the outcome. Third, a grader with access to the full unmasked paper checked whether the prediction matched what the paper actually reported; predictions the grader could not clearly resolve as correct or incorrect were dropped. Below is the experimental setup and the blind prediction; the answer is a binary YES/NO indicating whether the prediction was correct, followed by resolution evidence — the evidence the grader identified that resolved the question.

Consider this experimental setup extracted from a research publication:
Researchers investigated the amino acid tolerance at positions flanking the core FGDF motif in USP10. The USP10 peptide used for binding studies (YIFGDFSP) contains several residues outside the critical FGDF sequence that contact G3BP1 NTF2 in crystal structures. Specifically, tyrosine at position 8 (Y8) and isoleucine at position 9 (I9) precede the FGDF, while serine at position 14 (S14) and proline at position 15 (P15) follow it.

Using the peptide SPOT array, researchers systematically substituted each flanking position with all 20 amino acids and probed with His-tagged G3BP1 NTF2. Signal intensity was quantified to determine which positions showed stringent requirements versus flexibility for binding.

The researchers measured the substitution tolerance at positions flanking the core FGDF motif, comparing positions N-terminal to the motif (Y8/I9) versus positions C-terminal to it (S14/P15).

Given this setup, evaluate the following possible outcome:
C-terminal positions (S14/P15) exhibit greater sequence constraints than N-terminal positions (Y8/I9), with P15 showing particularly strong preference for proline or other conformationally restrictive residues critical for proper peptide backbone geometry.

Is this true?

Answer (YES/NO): NO